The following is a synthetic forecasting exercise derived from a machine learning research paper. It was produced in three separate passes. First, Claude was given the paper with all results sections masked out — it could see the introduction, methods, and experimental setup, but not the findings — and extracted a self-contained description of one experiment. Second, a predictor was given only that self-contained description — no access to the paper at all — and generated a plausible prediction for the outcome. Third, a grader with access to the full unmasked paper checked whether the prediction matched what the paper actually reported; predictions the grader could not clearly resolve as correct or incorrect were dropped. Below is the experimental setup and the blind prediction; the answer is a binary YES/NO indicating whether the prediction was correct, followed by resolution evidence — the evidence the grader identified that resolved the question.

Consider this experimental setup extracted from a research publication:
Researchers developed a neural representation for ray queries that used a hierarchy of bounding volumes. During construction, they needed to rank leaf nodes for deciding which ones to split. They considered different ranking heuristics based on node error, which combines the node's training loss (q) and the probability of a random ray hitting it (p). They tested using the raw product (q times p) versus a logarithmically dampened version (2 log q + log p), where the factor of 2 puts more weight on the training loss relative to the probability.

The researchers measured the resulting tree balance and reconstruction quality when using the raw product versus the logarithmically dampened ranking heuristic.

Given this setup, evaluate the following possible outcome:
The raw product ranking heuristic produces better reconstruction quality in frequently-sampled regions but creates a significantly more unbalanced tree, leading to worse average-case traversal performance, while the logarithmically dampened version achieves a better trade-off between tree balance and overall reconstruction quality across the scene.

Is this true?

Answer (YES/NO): NO